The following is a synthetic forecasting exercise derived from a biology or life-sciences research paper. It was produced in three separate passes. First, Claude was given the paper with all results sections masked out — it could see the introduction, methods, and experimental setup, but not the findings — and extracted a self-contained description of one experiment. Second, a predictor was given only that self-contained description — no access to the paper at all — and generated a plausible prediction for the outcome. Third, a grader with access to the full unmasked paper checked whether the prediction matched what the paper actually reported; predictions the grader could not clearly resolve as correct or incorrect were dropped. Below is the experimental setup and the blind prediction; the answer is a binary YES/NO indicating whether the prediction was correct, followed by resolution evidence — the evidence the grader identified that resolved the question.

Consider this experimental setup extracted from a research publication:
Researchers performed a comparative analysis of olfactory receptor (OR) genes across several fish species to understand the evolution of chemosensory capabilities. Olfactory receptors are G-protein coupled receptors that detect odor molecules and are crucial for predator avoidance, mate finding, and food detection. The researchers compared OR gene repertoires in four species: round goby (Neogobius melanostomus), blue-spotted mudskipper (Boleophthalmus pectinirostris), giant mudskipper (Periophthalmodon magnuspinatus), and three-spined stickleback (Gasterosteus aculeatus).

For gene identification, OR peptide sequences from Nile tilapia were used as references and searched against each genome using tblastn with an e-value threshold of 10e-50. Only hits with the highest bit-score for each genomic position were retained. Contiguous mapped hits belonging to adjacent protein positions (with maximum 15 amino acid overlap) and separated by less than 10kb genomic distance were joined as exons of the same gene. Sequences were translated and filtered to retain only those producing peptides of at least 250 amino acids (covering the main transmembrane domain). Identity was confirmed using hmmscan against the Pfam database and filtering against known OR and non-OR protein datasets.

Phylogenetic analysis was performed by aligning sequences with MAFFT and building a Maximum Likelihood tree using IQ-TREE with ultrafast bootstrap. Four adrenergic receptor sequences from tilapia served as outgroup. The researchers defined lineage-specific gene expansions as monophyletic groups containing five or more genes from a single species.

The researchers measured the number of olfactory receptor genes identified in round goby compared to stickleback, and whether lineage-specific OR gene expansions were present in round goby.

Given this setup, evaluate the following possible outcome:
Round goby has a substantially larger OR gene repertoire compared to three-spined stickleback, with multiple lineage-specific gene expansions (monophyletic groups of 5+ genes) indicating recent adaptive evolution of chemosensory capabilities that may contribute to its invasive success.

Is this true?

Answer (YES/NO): NO